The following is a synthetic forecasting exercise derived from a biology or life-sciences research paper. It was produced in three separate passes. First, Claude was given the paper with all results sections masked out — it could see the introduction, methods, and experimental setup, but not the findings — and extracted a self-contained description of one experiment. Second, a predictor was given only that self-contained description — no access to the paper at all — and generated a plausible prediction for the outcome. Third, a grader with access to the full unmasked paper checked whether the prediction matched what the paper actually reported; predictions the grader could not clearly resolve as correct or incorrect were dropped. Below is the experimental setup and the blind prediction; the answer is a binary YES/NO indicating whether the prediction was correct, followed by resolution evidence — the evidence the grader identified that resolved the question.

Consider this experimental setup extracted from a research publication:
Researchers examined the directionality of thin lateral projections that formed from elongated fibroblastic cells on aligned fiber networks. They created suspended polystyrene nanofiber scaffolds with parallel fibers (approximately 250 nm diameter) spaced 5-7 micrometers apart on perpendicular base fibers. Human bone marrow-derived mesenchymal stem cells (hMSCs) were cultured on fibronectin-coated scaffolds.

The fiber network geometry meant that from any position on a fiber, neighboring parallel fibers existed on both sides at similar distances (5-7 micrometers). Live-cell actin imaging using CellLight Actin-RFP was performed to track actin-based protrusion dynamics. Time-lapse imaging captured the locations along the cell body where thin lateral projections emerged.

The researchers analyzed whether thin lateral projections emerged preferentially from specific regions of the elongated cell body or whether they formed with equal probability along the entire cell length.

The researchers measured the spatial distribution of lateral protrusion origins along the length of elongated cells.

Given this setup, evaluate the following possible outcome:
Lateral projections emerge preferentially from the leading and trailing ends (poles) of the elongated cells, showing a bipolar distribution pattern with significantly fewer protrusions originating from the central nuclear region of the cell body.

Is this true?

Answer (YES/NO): NO